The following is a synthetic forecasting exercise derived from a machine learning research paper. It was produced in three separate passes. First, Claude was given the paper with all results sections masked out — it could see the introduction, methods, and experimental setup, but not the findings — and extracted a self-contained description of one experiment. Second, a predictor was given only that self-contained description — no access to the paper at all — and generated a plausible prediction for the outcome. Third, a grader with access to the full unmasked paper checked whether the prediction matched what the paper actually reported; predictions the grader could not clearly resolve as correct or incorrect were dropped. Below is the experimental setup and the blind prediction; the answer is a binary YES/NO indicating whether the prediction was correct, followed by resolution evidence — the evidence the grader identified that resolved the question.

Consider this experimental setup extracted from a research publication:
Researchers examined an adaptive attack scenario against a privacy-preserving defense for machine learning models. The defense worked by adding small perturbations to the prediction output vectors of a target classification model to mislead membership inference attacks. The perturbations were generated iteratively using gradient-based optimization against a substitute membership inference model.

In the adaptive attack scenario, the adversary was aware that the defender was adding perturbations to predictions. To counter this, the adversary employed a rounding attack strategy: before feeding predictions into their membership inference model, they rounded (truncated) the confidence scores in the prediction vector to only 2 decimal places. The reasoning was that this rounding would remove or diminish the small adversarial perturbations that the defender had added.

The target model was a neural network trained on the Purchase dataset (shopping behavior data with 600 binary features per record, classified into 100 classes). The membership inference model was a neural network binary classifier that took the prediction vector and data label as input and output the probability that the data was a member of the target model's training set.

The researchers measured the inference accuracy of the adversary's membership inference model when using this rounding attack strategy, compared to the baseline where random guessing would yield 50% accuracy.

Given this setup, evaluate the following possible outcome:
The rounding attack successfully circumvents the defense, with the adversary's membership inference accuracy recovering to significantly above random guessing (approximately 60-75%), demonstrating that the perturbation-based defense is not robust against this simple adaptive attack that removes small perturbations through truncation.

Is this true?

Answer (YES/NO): NO